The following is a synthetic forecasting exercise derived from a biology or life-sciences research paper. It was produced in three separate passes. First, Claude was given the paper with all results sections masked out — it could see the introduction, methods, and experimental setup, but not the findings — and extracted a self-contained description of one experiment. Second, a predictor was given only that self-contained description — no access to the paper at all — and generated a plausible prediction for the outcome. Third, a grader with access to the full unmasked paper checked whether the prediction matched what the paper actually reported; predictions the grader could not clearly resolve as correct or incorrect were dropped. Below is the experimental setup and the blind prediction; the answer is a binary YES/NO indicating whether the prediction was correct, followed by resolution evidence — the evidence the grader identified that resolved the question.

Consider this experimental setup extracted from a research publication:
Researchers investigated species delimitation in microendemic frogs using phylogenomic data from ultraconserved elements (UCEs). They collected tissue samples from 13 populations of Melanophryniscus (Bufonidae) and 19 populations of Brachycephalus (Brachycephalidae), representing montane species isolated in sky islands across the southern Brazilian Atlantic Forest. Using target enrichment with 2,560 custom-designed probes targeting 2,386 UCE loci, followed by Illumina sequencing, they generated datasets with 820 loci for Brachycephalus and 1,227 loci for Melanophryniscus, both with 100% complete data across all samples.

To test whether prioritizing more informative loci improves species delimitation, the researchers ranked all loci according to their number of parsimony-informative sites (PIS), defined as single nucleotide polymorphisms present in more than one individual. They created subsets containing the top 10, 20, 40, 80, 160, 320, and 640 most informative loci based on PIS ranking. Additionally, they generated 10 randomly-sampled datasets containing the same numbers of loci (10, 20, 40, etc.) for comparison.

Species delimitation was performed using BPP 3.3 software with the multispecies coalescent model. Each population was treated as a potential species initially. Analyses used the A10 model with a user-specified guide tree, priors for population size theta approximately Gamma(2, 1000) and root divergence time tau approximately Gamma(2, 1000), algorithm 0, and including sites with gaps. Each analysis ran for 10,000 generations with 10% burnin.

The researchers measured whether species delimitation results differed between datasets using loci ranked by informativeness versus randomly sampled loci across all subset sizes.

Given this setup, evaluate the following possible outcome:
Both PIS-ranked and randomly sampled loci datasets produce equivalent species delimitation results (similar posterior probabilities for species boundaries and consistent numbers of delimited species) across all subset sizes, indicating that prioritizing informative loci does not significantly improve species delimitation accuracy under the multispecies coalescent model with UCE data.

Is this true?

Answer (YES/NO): NO